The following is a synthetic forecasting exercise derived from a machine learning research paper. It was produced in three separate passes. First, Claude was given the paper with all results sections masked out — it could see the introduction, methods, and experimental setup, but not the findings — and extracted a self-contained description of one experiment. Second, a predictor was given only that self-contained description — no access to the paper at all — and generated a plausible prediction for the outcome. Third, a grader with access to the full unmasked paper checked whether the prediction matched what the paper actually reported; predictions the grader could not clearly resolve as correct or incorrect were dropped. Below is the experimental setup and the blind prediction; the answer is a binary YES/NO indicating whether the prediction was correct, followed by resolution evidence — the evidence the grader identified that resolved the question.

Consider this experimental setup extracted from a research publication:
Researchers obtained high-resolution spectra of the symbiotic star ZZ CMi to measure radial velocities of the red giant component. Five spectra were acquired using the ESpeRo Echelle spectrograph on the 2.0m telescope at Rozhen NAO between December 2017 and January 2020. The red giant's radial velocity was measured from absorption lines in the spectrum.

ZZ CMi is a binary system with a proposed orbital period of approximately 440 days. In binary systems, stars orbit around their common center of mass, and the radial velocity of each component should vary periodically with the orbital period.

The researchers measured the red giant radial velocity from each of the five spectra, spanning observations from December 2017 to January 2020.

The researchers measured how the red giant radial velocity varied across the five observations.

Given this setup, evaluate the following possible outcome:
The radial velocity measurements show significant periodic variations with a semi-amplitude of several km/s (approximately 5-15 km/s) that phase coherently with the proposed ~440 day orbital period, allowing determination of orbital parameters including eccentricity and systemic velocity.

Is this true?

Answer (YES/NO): NO